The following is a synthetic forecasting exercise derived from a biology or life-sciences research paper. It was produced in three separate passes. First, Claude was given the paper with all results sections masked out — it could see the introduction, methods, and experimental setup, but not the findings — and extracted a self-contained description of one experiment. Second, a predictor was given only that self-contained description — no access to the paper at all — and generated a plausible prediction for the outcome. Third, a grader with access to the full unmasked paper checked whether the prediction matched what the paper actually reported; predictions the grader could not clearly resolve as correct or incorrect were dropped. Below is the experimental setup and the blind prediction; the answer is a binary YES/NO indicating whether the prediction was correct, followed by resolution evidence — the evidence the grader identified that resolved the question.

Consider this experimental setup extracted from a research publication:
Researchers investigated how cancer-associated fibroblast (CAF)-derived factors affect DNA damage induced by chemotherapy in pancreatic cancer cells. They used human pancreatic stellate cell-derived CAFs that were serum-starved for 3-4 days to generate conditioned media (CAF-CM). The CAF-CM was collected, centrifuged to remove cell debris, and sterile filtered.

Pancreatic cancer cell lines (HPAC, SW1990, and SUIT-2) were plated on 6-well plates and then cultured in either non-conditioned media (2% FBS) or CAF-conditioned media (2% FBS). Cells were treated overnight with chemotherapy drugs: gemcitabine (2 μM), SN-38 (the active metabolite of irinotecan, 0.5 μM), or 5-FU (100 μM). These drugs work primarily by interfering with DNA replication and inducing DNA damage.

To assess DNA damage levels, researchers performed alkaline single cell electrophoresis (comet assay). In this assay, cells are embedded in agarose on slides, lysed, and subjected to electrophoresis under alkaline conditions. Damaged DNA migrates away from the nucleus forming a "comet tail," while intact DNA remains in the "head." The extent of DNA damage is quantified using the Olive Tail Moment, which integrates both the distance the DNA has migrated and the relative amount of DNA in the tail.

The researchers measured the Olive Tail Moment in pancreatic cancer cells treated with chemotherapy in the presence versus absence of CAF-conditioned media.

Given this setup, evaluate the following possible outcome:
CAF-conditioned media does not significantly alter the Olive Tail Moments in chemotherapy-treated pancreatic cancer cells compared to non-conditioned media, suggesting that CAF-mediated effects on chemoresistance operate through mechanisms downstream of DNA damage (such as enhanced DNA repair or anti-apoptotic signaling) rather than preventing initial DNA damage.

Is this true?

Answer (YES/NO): NO